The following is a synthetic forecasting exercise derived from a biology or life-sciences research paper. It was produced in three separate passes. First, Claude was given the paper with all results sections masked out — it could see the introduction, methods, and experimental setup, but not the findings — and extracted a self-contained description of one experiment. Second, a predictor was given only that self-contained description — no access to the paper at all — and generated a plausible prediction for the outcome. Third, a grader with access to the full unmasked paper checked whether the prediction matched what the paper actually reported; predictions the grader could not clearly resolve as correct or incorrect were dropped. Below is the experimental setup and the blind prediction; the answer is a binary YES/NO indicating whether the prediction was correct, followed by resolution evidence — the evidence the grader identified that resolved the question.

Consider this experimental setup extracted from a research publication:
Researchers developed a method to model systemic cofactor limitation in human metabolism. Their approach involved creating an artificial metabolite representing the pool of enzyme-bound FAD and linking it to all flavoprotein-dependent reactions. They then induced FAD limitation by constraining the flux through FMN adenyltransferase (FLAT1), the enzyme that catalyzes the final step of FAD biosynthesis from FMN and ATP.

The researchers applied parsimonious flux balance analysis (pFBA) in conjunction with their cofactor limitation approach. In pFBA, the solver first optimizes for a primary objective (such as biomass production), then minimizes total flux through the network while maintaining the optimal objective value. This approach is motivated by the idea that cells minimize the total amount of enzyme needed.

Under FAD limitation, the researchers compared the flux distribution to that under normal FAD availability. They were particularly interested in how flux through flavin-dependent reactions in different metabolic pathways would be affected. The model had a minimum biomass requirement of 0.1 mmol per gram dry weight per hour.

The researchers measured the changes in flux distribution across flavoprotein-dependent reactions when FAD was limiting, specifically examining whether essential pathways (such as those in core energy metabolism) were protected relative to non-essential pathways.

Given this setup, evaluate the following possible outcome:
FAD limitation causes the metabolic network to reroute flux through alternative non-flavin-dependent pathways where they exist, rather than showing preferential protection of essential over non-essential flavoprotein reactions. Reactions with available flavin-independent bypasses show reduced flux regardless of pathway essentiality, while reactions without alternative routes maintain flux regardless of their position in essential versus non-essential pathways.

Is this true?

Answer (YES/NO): NO